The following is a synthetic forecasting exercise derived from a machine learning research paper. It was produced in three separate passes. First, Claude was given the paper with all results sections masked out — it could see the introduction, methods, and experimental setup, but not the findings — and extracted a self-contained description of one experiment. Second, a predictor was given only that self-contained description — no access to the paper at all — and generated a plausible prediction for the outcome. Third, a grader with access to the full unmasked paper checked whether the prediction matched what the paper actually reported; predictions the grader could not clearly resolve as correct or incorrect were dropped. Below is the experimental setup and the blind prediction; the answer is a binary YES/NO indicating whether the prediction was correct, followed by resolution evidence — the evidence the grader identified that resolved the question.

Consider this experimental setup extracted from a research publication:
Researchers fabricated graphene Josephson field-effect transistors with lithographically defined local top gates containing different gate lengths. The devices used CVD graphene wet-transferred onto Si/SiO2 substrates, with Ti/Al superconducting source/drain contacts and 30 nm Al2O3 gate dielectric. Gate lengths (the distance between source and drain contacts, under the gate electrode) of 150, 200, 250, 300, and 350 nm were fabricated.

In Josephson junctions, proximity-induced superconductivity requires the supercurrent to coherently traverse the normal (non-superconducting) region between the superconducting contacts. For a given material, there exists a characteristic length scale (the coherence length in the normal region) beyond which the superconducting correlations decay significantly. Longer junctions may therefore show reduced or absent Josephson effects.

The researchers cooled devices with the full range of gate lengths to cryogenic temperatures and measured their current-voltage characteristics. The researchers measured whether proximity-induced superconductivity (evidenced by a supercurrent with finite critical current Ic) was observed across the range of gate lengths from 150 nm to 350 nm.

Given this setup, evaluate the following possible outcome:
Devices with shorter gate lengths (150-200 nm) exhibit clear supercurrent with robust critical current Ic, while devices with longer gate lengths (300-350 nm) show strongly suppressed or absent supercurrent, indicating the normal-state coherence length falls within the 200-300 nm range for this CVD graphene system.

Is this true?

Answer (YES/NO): NO